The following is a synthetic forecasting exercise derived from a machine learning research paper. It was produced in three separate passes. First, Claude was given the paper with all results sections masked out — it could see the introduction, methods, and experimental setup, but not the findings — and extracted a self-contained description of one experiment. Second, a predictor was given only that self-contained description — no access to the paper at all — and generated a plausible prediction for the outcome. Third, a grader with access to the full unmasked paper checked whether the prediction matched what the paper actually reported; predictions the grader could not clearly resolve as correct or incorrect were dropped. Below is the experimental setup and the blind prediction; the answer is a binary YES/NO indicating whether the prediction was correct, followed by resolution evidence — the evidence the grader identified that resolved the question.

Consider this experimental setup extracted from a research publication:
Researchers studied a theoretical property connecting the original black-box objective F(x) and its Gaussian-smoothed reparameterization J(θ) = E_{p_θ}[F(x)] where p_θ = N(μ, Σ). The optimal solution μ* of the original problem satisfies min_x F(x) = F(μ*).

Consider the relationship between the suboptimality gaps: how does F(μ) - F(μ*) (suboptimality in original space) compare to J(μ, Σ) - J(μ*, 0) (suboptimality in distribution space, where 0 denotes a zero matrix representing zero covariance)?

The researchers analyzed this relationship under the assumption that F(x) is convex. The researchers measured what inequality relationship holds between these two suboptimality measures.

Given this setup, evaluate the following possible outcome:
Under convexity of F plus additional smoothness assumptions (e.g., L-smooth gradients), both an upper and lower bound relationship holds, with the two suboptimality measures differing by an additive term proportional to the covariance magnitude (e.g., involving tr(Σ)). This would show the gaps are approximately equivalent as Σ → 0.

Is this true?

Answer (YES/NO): NO